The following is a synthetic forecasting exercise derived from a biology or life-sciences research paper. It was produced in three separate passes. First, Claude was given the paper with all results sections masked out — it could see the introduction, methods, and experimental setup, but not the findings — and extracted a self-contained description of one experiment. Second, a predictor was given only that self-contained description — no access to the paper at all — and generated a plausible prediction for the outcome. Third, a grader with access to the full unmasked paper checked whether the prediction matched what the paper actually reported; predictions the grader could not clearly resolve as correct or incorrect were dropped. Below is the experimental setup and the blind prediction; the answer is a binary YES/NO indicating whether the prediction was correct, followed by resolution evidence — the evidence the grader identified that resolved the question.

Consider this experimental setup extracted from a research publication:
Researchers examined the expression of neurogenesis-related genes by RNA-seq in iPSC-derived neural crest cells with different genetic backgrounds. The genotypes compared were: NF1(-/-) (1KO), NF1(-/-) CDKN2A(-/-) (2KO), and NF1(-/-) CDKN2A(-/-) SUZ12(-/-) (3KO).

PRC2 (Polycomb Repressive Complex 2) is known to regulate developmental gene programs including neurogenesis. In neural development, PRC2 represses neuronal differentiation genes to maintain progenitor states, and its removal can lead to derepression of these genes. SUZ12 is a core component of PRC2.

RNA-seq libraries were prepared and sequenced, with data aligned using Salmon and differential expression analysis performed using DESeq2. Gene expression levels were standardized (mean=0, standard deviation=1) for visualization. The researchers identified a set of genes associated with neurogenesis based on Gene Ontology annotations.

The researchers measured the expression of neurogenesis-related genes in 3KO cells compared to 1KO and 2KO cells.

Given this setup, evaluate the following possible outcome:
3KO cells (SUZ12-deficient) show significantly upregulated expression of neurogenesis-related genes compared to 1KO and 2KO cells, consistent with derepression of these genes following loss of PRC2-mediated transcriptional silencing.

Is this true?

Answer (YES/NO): YES